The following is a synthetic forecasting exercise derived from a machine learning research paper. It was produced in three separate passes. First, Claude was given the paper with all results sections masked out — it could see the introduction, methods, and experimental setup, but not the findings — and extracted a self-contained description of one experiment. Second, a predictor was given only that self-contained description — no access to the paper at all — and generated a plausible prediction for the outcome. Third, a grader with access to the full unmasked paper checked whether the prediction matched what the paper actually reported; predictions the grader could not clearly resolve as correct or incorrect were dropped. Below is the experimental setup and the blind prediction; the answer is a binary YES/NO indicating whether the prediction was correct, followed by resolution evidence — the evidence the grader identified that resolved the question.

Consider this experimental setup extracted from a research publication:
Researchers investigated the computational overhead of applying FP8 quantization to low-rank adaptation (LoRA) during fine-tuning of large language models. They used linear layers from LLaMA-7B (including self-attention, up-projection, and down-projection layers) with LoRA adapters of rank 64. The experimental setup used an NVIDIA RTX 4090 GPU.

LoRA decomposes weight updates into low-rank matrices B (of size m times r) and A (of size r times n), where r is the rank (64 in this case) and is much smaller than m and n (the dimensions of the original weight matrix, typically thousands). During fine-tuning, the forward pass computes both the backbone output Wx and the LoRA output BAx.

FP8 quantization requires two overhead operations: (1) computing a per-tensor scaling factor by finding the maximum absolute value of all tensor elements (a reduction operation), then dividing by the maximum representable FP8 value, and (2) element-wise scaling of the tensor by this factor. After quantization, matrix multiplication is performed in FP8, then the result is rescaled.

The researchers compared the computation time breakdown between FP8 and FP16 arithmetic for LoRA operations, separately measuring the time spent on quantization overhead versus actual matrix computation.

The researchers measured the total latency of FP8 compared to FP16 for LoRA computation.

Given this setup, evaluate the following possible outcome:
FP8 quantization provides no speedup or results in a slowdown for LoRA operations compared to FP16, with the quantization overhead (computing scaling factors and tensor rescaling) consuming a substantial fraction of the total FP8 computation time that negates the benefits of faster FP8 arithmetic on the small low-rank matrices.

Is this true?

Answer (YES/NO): YES